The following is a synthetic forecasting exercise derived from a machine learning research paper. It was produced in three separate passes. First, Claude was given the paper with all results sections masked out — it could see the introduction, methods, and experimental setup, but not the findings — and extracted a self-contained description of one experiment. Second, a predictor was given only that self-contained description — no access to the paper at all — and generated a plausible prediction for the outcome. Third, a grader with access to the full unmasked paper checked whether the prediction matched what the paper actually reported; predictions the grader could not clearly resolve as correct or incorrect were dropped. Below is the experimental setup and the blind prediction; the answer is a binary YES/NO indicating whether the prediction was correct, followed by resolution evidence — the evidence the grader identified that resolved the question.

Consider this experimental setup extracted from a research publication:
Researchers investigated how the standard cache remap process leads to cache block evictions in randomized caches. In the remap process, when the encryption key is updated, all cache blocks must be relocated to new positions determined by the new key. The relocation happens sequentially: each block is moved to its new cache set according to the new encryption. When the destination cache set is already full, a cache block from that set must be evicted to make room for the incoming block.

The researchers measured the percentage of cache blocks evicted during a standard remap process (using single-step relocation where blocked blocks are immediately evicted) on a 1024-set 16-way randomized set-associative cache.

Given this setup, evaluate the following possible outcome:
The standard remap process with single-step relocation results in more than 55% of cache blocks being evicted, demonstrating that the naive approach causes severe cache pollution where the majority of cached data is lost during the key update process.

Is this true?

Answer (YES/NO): NO